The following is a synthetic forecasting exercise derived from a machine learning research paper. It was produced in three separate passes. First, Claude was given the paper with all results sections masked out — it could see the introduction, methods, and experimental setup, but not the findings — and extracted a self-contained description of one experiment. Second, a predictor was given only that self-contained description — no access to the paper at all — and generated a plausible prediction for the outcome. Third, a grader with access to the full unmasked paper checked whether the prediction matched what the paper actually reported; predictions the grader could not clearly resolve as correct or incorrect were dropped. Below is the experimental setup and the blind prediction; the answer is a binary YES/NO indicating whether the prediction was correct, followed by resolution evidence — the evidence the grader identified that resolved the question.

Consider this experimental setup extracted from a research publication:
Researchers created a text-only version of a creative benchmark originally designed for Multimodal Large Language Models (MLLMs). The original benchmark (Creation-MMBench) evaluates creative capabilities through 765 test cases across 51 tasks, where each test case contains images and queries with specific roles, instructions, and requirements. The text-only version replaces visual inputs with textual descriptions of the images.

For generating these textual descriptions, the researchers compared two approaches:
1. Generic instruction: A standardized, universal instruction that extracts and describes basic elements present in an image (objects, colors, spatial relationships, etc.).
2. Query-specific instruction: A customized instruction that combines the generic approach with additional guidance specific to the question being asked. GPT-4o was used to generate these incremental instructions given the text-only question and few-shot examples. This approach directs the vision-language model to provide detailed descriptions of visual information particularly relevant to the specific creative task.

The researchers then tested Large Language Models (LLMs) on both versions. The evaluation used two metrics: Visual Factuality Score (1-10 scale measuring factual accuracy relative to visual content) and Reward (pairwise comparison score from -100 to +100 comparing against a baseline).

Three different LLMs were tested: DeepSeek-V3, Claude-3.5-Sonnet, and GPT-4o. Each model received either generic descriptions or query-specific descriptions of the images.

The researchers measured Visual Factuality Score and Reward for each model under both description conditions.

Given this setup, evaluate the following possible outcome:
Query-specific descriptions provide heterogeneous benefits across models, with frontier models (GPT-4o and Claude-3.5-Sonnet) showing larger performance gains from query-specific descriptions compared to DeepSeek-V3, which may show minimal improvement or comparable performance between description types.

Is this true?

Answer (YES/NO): NO